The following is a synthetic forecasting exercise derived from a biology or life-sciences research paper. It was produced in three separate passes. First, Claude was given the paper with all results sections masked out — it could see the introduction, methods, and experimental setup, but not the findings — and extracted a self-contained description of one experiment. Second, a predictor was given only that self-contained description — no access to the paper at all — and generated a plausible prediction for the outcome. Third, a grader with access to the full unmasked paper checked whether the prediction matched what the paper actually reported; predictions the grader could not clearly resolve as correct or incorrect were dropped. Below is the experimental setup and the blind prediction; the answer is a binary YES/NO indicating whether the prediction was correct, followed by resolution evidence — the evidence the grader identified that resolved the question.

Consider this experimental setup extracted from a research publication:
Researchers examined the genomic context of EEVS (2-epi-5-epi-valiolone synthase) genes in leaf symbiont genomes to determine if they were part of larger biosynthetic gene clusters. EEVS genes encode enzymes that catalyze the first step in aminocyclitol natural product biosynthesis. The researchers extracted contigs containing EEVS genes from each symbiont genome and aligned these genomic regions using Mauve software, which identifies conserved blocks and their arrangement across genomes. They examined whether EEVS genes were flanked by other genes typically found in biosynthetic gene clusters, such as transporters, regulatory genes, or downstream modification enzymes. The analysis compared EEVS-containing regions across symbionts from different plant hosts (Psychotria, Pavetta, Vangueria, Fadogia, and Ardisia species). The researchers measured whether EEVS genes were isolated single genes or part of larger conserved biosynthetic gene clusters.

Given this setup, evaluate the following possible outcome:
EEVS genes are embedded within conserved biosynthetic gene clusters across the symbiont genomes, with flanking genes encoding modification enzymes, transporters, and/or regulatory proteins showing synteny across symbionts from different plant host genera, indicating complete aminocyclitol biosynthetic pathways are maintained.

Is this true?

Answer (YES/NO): YES